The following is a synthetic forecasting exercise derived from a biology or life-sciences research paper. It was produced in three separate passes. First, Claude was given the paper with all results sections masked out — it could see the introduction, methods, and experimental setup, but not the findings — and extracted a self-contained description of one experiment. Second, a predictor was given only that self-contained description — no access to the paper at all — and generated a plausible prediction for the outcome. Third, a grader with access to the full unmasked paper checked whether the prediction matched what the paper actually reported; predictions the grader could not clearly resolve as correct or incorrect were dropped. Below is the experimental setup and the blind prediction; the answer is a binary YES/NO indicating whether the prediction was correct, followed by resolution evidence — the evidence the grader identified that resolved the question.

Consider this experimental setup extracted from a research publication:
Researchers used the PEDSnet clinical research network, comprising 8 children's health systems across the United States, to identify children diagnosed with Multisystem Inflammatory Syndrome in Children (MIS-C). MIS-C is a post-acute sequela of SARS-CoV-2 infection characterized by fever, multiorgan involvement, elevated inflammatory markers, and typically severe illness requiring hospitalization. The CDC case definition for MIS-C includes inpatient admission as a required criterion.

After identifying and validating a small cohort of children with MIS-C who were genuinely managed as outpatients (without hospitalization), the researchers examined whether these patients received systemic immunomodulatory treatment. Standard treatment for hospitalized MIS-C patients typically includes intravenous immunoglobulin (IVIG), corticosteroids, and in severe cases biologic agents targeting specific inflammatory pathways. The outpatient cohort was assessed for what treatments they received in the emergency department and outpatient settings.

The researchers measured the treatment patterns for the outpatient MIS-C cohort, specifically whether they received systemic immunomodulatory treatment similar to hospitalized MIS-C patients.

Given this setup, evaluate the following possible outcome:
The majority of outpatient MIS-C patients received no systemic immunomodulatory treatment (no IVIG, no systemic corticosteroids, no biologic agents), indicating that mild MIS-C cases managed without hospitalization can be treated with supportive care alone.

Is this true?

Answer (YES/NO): YES